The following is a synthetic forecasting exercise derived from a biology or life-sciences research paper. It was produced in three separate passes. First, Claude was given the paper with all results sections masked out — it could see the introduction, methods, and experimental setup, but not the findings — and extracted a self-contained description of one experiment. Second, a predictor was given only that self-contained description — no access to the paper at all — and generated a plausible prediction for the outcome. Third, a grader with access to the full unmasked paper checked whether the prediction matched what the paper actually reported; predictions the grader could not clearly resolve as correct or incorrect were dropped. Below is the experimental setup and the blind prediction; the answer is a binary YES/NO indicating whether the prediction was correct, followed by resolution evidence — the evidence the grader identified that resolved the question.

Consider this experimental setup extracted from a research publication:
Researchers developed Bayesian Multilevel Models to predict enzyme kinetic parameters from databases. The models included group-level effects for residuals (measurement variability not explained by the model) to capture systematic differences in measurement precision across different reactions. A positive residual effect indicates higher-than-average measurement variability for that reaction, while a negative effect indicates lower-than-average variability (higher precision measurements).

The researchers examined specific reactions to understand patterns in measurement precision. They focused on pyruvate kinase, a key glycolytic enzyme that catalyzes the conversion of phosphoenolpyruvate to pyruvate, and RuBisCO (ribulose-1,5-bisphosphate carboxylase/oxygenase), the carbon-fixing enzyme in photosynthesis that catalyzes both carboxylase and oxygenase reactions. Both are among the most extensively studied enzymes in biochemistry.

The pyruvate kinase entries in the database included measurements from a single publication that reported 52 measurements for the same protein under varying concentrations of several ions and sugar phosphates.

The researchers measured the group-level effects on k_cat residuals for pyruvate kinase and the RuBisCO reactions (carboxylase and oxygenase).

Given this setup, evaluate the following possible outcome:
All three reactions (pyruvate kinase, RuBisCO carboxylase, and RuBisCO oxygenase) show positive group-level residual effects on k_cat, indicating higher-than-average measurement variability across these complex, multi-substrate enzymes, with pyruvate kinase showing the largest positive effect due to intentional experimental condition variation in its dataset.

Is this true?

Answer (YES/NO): NO